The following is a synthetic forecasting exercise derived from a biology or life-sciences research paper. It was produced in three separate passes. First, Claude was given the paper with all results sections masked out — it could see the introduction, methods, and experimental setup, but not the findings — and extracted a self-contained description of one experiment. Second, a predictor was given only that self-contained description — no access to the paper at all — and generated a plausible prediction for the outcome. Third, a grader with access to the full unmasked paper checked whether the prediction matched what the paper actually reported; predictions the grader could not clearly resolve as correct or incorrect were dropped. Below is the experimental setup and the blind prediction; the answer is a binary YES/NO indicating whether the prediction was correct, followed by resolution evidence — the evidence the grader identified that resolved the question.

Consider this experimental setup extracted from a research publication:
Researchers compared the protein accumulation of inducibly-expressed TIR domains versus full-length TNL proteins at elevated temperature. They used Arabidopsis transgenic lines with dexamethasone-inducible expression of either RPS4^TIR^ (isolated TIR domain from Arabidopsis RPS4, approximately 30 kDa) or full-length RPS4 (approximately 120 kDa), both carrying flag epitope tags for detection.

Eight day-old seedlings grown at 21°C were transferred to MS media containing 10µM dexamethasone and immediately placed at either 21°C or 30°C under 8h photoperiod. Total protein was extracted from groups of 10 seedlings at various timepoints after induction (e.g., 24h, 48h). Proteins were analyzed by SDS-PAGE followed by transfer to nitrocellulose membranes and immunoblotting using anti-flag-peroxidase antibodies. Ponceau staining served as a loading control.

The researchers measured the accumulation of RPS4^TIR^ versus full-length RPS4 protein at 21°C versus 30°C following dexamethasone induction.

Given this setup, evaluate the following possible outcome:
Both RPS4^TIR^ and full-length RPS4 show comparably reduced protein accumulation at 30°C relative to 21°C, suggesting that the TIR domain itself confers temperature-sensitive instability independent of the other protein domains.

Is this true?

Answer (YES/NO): NO